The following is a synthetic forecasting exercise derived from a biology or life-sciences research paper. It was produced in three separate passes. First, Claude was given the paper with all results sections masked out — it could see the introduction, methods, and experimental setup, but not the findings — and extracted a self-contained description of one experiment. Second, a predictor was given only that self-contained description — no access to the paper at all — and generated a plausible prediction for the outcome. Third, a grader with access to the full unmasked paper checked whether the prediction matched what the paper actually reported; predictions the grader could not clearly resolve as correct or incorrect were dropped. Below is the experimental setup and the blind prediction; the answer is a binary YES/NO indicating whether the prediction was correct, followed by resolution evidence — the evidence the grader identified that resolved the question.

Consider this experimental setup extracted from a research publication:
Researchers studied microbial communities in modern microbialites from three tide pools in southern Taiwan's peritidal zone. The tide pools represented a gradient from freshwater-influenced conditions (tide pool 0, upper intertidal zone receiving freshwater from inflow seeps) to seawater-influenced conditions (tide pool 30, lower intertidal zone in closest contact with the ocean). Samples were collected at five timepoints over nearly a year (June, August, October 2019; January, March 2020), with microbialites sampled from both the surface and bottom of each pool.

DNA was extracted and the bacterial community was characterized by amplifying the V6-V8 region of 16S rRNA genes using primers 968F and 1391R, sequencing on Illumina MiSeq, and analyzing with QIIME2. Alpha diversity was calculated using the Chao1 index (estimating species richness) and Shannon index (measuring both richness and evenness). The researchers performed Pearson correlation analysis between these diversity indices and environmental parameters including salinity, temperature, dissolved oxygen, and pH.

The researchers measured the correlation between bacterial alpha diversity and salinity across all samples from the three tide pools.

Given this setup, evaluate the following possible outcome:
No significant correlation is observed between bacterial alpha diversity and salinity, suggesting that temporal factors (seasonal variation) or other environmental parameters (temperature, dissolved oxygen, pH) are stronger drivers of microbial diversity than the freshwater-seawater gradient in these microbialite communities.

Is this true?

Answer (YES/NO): YES